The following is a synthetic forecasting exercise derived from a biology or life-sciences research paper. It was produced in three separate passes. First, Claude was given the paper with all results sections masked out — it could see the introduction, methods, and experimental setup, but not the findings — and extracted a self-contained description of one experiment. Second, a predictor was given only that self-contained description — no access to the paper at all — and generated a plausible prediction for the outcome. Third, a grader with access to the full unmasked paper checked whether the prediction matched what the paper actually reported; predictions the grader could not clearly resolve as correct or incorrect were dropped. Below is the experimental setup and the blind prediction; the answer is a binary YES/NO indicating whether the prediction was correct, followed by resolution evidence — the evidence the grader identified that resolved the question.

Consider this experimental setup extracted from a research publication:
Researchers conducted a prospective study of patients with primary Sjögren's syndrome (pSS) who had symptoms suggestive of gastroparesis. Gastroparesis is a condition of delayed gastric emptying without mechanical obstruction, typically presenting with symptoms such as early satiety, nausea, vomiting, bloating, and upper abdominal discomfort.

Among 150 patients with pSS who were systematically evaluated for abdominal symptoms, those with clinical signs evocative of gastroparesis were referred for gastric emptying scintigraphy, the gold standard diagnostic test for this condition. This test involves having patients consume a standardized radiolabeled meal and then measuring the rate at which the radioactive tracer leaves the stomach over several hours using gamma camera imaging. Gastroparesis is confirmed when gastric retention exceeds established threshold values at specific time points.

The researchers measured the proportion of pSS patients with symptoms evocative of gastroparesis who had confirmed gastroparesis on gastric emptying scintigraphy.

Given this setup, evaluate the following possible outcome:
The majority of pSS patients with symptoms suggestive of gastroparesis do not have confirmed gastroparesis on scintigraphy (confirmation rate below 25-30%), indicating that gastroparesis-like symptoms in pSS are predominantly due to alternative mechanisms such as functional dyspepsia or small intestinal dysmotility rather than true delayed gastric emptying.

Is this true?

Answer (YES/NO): NO